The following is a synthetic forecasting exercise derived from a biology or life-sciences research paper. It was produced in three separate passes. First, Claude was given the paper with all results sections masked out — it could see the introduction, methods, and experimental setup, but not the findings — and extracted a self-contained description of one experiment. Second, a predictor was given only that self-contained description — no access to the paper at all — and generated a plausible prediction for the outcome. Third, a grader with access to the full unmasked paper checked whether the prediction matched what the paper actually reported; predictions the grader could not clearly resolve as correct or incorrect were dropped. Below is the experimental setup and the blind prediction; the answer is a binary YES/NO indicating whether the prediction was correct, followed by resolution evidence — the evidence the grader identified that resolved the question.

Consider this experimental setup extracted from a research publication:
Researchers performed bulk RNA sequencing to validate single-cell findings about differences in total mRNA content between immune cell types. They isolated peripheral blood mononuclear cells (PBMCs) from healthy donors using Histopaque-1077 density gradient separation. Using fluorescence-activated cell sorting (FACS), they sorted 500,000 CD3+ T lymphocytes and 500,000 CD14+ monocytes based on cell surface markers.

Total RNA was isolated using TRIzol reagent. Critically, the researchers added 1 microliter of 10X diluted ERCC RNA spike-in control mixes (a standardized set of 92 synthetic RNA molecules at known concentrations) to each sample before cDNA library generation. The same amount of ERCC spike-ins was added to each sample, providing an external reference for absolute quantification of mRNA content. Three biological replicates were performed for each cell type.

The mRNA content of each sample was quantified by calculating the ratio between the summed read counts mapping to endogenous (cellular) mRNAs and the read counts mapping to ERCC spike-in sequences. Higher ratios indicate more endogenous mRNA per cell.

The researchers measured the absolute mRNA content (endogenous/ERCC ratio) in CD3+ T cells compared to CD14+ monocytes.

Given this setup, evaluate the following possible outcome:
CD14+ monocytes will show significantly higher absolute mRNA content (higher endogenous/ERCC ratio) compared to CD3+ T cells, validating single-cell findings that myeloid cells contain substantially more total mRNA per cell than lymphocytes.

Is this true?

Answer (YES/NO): YES